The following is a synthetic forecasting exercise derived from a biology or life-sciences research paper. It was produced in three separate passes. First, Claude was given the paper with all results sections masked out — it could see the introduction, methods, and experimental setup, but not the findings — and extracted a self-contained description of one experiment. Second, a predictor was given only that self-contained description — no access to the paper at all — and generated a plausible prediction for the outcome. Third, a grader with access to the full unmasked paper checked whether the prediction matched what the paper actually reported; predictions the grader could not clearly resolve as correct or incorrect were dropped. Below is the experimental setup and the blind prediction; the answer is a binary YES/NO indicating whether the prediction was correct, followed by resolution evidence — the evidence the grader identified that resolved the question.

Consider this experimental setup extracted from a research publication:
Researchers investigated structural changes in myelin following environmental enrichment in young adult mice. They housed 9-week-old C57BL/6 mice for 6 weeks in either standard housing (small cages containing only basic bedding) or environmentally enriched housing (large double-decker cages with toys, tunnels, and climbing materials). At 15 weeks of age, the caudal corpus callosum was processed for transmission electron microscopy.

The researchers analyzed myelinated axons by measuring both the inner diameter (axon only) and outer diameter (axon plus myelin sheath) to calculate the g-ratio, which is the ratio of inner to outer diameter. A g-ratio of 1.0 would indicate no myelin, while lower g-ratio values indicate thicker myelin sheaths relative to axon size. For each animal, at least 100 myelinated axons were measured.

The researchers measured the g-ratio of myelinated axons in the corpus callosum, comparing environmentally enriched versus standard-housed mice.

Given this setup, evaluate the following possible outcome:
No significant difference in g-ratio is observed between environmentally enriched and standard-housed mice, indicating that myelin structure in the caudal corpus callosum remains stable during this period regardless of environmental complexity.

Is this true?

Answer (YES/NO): NO